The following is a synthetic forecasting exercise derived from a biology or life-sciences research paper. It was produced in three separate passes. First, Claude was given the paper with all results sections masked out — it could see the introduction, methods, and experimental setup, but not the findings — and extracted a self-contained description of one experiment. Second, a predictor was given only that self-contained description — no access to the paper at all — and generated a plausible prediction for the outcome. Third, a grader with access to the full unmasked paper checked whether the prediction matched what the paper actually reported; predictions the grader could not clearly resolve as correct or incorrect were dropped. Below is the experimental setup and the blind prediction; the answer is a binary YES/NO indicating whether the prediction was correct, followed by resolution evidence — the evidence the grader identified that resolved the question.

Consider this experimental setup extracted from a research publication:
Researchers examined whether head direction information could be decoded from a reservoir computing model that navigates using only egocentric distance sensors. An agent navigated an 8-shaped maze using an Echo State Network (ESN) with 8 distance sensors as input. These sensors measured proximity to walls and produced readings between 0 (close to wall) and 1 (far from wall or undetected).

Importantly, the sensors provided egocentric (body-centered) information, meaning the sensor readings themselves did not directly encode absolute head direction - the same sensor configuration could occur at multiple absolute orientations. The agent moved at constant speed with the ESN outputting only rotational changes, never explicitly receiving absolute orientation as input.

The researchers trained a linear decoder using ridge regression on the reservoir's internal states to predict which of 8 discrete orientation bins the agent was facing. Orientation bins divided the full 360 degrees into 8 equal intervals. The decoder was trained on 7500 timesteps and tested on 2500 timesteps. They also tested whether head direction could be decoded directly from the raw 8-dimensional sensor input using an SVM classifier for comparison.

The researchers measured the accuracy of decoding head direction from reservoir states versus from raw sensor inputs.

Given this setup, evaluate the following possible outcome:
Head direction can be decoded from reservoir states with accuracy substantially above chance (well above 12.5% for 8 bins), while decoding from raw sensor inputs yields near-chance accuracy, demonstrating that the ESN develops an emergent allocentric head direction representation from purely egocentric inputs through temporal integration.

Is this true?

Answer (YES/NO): YES